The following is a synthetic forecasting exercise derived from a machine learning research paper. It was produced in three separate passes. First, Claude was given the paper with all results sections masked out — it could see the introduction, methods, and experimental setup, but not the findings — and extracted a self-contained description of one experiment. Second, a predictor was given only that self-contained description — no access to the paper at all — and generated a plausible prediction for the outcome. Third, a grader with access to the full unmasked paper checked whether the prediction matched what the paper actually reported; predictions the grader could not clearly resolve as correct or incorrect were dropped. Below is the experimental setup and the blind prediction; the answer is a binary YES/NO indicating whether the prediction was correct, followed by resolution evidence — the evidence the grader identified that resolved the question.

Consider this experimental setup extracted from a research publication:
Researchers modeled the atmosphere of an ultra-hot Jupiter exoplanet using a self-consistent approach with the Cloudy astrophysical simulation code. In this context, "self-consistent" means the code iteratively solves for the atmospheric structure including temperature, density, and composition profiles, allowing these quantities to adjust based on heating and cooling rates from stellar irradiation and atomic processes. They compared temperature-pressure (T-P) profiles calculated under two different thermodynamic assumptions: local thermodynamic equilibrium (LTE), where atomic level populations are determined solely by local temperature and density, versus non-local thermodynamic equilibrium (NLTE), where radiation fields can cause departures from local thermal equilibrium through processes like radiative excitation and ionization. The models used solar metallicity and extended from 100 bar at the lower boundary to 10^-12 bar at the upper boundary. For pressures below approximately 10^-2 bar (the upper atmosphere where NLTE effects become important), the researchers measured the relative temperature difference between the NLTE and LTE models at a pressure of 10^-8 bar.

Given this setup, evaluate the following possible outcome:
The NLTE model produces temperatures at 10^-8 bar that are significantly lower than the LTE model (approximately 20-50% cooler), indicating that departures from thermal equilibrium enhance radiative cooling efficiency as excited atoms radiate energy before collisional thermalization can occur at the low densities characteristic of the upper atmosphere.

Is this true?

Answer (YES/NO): NO